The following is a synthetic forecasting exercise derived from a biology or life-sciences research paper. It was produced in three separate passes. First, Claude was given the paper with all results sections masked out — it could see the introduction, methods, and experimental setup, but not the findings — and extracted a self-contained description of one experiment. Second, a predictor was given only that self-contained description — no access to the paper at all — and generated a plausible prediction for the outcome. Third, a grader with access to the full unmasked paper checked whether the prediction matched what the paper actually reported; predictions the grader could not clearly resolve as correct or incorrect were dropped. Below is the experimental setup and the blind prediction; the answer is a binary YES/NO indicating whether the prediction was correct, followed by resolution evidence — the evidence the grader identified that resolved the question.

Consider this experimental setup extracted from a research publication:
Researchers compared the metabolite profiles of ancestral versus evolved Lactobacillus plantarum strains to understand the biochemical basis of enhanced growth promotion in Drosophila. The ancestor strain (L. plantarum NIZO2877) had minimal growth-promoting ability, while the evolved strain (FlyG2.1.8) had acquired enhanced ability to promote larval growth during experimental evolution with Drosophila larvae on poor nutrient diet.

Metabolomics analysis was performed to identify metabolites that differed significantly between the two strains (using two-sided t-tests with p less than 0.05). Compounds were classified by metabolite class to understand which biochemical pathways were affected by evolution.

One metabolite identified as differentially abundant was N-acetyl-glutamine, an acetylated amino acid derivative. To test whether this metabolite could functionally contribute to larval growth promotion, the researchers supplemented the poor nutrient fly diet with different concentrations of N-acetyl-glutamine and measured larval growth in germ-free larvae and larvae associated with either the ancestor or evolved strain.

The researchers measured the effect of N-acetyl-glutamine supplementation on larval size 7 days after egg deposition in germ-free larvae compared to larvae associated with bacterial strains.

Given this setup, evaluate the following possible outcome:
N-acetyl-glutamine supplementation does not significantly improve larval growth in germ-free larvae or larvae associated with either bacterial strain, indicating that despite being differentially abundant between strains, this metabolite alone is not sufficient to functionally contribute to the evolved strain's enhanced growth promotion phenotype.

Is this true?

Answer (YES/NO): NO